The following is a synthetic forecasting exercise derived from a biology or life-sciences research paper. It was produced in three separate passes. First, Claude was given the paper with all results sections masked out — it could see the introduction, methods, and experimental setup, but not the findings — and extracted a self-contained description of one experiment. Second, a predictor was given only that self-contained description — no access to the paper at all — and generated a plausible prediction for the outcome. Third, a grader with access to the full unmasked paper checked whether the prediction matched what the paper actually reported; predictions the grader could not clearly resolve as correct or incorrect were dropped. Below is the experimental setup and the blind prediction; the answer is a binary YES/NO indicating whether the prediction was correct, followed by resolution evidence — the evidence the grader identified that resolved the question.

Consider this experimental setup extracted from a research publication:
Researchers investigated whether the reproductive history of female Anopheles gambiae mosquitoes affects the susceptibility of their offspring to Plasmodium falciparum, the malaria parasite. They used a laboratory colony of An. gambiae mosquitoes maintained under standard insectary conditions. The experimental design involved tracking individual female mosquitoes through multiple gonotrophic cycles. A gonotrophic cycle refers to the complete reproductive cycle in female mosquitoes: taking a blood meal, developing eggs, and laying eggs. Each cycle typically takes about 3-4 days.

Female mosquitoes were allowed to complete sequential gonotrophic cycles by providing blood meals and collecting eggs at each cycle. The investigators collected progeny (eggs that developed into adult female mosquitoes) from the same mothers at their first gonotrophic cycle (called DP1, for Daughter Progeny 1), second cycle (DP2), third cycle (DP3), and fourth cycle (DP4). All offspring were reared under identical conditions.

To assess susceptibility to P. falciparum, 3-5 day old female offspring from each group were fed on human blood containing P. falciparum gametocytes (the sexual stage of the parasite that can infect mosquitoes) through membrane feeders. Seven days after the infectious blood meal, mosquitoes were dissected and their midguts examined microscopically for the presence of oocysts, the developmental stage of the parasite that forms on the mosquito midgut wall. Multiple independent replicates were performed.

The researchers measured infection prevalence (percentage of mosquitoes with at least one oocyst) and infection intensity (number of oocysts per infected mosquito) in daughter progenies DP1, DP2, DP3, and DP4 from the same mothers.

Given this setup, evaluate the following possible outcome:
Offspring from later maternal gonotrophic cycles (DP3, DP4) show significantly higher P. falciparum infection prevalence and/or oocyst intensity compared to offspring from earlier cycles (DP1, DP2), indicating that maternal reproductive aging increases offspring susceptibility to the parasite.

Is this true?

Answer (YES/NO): YES